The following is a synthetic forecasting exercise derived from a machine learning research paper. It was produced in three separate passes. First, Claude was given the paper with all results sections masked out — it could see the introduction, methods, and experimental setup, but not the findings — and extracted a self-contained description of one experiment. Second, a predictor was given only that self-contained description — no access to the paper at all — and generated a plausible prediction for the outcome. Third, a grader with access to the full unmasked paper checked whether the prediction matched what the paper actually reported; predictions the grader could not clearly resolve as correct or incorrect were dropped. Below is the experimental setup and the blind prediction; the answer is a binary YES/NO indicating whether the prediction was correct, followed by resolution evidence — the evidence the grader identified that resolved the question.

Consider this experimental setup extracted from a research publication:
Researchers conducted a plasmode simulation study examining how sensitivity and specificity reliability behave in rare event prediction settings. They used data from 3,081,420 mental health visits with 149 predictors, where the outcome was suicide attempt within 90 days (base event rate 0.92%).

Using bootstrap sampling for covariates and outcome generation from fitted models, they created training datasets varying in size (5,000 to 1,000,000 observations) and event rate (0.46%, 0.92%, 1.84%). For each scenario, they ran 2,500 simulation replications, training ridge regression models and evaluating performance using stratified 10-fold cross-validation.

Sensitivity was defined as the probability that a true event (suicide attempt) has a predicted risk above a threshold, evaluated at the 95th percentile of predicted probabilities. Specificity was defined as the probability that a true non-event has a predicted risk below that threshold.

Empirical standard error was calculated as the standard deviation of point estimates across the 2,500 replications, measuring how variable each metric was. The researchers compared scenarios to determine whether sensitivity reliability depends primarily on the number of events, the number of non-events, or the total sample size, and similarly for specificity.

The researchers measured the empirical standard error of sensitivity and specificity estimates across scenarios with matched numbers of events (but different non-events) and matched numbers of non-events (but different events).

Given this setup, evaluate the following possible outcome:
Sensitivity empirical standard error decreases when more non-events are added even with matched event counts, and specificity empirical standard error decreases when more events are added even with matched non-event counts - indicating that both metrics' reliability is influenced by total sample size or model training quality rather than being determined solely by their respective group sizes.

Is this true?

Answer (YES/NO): NO